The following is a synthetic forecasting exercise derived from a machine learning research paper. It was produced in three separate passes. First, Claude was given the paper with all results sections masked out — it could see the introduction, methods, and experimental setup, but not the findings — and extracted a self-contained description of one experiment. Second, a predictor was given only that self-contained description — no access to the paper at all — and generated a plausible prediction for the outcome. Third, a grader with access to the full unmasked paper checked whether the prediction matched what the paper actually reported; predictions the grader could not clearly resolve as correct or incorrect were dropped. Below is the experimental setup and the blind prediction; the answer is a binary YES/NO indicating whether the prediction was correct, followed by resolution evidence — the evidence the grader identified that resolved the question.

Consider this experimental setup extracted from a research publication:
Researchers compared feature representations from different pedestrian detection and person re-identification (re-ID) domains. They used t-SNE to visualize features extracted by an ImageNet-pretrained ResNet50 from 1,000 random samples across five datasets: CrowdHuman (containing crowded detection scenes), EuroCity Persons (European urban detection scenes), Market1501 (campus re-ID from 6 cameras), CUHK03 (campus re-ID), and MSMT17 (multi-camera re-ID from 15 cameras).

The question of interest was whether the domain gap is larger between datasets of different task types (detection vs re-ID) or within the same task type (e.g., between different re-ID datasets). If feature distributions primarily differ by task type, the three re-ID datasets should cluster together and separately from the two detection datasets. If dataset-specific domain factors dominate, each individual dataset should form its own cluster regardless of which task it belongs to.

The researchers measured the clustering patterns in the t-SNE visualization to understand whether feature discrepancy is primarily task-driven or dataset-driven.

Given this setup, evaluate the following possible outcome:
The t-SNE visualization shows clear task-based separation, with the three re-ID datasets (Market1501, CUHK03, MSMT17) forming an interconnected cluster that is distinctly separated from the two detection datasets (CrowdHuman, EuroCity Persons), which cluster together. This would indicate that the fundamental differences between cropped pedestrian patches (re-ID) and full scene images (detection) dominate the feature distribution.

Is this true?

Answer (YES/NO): NO